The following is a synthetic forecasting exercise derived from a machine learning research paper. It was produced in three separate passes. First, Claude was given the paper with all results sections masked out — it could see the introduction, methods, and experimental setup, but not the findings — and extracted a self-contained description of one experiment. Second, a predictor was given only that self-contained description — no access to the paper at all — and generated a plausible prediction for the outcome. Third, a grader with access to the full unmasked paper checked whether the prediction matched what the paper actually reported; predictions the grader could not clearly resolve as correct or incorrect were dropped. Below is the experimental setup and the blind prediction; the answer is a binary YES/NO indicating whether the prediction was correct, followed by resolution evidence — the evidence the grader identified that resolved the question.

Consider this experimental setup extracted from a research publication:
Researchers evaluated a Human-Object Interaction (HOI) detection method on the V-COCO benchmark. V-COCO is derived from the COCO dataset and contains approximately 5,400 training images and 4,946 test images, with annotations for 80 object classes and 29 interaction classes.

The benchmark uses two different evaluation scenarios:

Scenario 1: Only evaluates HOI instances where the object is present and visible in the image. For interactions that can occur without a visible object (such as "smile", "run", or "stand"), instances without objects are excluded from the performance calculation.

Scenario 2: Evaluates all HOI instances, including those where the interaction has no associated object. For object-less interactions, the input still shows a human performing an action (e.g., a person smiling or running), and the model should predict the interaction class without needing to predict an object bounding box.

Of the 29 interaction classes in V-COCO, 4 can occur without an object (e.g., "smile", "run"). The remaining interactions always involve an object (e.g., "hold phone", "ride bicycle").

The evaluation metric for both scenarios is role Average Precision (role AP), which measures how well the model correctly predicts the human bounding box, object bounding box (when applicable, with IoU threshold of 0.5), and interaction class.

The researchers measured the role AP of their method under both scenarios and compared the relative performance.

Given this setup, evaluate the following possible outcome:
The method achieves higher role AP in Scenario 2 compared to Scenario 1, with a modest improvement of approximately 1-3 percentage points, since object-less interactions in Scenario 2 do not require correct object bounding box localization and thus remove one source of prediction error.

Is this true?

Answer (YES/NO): YES